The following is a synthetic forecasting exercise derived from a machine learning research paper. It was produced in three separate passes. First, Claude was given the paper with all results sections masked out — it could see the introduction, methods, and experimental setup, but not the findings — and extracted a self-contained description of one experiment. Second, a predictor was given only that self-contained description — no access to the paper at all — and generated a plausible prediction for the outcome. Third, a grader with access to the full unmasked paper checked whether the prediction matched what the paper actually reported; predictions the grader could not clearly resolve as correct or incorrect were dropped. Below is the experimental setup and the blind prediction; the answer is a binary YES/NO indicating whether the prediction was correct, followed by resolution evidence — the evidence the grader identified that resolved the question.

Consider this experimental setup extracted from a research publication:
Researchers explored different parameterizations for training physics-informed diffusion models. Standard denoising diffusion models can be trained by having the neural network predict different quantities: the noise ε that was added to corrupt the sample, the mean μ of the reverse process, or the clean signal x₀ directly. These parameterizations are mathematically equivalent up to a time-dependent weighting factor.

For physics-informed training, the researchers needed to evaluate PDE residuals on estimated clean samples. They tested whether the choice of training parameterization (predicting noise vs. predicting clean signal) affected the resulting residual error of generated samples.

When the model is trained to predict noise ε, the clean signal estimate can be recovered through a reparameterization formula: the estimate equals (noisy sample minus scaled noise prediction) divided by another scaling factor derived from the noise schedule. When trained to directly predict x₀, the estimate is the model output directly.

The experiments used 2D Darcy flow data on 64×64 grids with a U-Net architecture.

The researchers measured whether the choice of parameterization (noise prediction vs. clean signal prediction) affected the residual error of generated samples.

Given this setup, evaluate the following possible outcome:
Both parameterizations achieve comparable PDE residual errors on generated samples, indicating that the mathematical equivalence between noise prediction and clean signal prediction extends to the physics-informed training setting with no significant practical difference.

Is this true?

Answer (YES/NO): NO